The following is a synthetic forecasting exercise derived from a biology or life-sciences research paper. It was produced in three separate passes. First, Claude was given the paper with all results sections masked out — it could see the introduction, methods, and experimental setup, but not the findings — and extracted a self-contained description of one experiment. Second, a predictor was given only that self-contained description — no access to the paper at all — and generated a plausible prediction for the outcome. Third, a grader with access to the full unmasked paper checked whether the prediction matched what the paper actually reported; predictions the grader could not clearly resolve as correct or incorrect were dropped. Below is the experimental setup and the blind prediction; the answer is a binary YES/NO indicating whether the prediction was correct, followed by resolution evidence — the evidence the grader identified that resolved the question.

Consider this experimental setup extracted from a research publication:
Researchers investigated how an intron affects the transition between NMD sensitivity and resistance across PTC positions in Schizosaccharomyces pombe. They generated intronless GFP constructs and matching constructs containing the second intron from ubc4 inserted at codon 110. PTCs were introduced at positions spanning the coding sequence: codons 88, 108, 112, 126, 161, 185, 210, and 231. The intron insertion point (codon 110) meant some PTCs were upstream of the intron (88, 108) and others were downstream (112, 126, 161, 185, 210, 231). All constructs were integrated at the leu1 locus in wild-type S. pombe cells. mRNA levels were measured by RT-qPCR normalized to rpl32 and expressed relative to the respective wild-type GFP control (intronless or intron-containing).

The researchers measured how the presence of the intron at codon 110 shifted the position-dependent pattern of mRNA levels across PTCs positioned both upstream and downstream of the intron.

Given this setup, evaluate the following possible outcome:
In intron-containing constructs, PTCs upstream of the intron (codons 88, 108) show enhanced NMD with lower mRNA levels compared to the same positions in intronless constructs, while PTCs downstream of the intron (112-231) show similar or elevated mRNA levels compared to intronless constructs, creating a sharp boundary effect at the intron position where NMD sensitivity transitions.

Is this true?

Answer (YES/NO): NO